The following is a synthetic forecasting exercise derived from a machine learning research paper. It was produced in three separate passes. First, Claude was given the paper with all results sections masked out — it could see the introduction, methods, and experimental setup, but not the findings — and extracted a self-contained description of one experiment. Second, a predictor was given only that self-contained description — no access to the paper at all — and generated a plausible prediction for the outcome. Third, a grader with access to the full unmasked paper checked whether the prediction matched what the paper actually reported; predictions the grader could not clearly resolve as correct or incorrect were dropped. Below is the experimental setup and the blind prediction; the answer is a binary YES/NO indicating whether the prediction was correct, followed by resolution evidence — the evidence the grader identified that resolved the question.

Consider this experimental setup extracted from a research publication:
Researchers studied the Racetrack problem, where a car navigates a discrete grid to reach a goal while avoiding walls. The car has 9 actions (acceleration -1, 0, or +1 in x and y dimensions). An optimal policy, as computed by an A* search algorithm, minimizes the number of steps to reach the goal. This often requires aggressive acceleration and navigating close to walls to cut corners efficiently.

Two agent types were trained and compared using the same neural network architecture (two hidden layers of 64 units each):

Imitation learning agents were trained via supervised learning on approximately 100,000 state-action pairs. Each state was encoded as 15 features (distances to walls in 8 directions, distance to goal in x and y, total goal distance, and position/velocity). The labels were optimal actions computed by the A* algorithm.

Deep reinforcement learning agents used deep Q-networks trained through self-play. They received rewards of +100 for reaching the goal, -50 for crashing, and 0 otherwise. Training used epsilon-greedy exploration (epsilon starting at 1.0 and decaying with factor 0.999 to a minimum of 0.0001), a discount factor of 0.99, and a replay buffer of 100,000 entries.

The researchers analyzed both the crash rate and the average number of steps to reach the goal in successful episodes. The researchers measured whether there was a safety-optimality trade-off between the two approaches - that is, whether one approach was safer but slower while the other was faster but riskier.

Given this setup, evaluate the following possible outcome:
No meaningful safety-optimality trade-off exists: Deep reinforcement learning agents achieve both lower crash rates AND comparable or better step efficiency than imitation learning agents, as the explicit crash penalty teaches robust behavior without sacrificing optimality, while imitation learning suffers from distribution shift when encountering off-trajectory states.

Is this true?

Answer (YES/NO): NO